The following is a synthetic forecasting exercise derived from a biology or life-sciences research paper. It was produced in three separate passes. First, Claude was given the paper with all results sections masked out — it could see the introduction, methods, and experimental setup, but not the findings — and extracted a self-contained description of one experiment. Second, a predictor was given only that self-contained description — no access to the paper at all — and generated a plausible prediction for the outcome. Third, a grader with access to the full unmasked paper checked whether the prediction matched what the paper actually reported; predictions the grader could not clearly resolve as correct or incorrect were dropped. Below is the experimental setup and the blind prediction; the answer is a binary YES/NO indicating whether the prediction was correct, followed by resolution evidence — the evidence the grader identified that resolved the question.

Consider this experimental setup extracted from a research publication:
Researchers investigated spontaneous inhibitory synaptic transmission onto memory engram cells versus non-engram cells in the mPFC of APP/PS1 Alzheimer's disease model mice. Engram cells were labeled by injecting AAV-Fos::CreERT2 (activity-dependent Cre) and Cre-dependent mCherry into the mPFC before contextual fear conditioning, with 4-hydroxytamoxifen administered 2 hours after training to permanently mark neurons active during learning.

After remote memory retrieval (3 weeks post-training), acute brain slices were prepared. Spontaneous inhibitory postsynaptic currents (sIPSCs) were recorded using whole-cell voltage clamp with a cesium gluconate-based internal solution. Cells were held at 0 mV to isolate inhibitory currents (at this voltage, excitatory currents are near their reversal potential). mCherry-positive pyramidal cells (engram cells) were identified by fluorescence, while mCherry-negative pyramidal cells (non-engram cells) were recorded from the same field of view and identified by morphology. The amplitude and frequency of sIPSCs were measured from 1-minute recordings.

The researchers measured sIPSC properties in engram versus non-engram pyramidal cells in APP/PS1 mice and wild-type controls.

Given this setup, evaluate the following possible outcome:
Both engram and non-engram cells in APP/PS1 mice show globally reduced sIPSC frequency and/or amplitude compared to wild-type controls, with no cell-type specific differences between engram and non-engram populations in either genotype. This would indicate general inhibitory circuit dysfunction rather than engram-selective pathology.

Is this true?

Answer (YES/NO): NO